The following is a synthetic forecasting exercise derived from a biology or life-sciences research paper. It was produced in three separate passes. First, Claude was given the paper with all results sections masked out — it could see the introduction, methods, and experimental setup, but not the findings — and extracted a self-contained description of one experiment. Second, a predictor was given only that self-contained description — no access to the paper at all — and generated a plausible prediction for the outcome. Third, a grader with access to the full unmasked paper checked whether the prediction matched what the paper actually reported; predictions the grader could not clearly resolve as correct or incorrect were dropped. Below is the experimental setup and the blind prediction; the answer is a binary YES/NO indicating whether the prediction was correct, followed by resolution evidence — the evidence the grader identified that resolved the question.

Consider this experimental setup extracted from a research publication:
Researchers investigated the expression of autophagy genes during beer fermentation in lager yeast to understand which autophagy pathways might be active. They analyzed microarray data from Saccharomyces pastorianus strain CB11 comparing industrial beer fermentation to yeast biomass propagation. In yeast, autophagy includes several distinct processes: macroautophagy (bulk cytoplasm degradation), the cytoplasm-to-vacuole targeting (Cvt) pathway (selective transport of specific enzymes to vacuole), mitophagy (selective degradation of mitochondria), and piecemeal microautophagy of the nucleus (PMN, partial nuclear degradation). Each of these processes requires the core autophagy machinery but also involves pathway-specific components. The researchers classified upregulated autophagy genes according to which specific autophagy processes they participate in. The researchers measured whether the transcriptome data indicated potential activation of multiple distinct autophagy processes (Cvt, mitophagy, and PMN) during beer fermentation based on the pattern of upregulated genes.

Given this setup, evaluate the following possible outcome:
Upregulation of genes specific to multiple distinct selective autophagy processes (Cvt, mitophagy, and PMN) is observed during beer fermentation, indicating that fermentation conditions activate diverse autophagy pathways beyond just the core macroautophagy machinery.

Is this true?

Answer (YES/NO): YES